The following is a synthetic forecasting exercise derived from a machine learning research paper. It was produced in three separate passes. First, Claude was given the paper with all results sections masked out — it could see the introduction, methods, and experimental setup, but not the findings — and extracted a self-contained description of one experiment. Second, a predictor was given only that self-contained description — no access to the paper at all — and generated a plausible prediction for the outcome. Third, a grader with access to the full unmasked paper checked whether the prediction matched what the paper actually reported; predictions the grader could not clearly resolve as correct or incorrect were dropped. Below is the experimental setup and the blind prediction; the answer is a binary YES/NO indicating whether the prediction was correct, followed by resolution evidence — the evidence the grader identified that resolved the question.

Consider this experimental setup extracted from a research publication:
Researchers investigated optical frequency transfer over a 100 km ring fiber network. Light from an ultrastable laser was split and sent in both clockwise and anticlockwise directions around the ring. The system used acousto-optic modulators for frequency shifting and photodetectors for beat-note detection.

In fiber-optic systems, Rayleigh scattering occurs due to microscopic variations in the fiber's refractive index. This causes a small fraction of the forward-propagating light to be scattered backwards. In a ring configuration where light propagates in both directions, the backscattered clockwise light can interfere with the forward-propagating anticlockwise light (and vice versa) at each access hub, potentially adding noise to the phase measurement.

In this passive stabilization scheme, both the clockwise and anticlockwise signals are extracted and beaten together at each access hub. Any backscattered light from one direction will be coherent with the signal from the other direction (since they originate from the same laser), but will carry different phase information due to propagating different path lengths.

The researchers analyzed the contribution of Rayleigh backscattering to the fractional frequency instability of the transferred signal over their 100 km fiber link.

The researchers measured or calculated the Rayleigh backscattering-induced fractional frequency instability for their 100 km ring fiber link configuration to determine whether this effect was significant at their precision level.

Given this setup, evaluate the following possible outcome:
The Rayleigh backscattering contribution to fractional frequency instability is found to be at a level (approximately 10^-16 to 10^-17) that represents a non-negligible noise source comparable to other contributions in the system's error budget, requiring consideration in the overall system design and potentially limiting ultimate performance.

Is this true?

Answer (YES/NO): NO